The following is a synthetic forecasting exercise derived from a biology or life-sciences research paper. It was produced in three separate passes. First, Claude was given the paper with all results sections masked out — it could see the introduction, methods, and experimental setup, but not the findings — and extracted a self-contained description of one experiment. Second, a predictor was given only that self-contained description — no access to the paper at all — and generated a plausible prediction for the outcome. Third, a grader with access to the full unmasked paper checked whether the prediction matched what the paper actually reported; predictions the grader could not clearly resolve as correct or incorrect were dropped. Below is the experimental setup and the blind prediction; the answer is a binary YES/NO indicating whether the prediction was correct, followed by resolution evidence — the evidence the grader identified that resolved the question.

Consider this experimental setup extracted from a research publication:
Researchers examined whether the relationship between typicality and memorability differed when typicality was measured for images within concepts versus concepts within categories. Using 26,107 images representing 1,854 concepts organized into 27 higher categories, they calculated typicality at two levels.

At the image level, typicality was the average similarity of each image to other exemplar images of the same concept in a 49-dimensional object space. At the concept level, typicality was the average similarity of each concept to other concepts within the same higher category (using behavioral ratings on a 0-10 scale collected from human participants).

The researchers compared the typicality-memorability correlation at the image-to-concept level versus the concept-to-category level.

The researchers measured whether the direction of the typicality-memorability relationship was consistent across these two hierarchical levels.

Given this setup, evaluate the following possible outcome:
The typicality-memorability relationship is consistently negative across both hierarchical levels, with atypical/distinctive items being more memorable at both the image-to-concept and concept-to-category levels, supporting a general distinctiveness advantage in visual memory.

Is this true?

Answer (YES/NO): NO